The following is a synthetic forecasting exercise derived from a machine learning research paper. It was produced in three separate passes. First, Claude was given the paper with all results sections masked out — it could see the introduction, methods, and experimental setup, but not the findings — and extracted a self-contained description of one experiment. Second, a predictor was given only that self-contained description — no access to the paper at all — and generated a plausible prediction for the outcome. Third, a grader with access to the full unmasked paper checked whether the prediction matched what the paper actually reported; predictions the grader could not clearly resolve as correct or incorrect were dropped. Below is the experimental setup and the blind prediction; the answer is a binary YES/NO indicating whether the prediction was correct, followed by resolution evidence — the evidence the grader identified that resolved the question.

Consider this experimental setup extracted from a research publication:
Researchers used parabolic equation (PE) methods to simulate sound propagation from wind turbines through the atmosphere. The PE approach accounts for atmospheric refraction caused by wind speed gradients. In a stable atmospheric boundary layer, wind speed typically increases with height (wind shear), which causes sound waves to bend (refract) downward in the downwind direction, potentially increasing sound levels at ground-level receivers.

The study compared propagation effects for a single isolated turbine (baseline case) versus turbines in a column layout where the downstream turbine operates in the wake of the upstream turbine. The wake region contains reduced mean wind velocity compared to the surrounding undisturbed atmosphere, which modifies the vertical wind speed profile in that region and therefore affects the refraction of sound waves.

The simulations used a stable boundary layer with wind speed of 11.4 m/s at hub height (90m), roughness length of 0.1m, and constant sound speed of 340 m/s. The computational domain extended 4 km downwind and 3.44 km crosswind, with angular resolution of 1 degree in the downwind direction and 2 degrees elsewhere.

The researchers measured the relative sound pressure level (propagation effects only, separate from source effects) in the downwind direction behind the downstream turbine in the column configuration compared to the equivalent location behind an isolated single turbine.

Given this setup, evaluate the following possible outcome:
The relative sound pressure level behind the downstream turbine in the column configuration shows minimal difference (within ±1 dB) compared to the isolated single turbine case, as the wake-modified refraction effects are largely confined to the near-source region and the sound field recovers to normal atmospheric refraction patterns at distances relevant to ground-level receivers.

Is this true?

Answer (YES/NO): NO